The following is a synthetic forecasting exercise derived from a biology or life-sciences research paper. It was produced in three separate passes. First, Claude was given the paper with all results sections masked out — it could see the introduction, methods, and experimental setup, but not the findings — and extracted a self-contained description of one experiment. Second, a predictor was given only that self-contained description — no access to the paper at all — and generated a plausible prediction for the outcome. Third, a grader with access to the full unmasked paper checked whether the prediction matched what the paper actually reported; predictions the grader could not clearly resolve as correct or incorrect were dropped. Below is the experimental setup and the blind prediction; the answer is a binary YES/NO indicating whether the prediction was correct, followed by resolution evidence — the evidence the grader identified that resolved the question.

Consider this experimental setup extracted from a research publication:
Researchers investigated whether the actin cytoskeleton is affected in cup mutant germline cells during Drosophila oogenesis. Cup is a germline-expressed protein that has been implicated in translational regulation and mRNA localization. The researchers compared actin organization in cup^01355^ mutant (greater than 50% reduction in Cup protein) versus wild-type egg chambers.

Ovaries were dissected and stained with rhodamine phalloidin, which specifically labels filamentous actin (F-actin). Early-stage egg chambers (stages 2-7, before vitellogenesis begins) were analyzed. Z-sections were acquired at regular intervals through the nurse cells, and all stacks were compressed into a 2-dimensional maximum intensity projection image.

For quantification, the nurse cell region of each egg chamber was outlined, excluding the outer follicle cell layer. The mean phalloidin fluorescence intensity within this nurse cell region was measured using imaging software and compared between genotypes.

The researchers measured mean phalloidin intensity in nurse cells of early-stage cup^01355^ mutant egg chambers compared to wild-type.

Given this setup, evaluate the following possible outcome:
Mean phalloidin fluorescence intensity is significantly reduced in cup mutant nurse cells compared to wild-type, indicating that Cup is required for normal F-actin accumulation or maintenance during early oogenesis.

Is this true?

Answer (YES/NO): YES